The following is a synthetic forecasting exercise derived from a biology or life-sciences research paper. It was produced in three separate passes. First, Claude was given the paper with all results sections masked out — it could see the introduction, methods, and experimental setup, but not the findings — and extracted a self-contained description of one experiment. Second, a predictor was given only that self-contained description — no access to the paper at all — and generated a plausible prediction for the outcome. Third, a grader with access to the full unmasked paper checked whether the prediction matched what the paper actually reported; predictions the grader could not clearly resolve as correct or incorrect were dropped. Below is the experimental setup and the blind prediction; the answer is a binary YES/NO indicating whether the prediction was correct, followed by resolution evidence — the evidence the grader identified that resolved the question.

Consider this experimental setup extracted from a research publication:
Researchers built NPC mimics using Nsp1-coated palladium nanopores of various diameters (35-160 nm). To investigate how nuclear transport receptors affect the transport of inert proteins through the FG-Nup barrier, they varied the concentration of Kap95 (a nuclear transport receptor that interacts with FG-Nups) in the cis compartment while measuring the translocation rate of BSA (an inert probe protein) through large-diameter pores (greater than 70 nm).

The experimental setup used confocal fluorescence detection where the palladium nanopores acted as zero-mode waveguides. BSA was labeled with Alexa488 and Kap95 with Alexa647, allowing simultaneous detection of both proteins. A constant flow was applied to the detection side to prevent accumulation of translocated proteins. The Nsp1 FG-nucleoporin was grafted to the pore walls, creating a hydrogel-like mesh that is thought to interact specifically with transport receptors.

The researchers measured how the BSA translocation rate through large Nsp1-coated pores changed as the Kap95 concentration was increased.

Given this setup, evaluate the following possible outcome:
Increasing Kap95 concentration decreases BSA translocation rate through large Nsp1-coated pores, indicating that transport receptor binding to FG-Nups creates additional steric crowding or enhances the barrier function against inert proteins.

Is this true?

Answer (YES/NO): NO